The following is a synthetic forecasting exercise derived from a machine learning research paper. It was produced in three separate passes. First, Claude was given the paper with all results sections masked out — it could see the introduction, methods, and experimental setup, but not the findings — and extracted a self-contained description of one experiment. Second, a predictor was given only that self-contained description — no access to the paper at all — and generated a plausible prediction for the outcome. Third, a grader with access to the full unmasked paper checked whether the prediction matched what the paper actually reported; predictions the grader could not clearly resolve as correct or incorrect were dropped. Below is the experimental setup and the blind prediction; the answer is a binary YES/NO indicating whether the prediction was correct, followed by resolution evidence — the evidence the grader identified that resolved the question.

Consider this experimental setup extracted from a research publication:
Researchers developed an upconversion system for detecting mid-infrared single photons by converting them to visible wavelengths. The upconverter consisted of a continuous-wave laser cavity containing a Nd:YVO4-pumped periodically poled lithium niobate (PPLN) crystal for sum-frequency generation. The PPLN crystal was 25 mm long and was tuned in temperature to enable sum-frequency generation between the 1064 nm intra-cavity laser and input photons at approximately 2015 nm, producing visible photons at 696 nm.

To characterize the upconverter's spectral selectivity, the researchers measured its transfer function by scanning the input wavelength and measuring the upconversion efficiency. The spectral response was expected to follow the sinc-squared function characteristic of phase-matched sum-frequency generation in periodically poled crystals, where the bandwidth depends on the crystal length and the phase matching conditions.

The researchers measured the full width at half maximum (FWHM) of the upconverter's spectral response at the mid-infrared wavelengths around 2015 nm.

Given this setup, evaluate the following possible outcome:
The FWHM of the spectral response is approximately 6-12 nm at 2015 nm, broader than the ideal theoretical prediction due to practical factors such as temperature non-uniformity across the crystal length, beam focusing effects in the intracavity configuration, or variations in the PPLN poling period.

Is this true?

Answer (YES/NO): NO